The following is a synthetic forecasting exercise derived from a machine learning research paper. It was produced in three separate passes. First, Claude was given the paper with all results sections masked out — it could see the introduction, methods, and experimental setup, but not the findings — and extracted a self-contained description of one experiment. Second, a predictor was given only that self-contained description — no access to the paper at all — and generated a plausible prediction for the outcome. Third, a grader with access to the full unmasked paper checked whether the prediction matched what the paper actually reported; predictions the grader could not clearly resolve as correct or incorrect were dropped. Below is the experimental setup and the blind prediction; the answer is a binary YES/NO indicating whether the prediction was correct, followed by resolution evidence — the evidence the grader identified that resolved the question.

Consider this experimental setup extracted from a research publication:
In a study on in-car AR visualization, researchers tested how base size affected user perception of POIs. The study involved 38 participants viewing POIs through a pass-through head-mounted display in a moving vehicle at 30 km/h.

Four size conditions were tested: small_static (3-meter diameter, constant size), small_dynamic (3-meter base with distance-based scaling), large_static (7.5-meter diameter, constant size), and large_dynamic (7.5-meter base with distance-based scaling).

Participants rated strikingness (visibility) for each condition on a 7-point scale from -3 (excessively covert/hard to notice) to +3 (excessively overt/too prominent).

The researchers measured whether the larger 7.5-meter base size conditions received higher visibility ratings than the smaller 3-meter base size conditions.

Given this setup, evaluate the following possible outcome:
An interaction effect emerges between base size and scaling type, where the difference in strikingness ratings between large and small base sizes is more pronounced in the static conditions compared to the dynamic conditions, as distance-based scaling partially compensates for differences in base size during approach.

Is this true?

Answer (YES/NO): NO